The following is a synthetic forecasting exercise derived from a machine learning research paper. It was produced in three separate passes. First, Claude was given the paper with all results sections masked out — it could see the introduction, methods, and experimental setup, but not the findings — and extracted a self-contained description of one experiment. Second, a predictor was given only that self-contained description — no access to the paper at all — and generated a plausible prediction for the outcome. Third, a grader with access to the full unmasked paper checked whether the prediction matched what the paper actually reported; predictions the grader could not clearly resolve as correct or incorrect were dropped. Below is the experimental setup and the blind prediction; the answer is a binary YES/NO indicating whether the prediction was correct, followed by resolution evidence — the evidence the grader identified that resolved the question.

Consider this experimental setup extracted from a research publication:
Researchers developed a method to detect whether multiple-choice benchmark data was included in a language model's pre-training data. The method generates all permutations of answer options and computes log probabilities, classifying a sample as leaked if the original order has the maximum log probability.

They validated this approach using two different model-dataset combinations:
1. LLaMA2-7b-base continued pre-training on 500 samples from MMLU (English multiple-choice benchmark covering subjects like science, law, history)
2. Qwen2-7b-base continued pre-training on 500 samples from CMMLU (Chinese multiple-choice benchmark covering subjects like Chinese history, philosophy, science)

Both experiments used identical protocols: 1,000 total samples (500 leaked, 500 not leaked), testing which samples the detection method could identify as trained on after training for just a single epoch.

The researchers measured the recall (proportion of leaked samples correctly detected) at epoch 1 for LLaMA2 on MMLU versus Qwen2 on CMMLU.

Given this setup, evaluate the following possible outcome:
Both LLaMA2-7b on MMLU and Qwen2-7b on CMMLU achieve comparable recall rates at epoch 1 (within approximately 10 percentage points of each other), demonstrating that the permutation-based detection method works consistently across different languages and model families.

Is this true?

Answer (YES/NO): NO